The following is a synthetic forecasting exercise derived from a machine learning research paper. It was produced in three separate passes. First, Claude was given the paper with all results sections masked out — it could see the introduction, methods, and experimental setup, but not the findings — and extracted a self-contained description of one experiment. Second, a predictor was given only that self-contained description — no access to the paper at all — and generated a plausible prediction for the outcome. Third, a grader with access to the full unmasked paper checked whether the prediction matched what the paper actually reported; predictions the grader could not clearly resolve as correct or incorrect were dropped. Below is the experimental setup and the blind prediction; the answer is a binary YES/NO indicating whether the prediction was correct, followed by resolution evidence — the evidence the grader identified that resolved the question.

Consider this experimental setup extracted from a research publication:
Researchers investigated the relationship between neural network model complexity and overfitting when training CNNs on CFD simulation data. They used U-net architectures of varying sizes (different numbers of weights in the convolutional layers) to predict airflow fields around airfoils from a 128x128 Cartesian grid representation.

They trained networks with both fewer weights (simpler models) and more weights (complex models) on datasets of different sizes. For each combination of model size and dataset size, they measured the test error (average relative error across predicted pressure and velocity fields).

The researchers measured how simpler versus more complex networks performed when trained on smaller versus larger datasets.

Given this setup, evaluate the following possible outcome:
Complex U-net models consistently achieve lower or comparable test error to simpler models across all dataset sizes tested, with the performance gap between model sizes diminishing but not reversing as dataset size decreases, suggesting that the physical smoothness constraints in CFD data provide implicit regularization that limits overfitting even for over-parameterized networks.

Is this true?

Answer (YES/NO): NO